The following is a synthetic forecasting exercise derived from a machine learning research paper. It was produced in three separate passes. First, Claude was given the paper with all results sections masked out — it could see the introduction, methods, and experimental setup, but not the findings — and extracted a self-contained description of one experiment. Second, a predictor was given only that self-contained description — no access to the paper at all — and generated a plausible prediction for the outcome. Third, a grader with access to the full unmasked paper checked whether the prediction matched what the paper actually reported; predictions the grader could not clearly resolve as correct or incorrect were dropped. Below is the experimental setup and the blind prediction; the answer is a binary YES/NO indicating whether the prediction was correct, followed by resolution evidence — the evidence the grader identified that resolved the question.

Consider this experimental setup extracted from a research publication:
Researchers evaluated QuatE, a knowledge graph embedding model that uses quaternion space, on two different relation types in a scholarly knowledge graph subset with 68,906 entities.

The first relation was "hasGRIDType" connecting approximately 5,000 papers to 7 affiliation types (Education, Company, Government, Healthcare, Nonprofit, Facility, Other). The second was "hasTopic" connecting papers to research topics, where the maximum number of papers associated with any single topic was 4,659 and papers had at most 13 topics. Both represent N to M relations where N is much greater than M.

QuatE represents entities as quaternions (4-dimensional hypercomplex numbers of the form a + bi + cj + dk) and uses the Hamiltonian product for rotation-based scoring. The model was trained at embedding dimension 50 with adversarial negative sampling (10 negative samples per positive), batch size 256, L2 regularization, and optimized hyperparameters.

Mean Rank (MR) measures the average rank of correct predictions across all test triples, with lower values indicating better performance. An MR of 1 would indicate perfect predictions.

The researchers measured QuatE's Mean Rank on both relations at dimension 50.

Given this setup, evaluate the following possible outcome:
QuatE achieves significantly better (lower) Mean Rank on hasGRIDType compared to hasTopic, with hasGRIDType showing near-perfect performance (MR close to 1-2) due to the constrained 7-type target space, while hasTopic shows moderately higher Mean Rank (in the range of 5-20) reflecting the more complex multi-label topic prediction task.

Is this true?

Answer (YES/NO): NO